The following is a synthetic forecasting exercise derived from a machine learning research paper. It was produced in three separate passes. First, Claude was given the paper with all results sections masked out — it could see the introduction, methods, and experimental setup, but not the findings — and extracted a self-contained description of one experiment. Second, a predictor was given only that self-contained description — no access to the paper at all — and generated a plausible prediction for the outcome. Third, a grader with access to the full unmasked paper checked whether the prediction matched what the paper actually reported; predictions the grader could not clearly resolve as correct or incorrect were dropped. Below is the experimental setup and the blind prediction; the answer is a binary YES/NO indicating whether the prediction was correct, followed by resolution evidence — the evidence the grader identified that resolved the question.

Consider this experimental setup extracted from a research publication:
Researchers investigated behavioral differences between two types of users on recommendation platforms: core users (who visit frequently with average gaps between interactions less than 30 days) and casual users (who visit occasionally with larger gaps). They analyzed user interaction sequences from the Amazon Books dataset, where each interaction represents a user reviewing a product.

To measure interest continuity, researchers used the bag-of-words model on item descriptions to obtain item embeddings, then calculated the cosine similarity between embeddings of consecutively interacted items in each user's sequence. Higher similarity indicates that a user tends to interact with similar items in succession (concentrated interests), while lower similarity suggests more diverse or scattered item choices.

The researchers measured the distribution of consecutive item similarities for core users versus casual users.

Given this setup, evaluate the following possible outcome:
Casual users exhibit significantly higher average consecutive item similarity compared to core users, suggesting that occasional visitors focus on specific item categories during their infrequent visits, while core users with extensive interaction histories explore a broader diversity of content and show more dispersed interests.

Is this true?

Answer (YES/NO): NO